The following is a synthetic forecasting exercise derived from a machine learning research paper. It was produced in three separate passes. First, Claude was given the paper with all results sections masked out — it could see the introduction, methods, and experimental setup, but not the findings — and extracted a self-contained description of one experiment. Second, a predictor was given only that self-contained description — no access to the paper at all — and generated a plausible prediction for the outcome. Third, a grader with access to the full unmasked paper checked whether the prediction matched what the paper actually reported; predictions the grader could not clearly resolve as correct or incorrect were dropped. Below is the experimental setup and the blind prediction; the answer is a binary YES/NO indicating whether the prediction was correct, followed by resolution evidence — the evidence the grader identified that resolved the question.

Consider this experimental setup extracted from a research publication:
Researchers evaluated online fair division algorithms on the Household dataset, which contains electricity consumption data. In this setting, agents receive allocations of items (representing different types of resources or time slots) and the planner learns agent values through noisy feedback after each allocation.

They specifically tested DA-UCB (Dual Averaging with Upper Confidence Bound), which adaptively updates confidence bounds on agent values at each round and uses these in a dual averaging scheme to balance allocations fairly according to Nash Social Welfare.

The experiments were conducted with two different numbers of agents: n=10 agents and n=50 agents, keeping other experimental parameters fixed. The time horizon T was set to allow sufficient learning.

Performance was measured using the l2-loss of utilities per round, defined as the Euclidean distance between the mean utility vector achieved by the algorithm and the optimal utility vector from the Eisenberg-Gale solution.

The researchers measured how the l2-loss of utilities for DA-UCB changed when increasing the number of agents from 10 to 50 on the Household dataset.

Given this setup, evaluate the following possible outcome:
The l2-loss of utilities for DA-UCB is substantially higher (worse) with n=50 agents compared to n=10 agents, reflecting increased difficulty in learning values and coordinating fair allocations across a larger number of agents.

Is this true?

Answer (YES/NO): NO